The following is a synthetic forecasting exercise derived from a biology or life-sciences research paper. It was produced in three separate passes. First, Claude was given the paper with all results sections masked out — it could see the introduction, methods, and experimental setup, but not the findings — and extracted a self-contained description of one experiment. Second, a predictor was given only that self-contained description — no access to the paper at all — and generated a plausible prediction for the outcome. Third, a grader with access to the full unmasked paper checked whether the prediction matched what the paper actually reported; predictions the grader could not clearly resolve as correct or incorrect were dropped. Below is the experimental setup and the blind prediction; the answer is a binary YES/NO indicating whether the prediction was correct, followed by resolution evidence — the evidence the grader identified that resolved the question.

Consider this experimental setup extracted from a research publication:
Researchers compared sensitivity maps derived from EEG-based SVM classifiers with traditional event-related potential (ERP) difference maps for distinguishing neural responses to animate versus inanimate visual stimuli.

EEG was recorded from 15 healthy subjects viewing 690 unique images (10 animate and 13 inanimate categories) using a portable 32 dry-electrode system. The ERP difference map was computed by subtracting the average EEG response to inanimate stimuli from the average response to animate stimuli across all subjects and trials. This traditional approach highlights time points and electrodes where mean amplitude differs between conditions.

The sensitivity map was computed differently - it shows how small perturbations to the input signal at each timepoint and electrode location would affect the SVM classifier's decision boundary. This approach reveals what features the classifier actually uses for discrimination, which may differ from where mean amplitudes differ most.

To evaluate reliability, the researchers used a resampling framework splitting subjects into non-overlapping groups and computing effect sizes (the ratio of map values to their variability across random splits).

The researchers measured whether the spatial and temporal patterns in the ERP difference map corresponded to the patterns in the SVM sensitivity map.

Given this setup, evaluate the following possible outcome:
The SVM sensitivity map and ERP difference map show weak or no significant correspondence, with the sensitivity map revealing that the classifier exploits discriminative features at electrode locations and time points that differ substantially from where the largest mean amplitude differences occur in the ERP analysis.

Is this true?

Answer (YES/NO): NO